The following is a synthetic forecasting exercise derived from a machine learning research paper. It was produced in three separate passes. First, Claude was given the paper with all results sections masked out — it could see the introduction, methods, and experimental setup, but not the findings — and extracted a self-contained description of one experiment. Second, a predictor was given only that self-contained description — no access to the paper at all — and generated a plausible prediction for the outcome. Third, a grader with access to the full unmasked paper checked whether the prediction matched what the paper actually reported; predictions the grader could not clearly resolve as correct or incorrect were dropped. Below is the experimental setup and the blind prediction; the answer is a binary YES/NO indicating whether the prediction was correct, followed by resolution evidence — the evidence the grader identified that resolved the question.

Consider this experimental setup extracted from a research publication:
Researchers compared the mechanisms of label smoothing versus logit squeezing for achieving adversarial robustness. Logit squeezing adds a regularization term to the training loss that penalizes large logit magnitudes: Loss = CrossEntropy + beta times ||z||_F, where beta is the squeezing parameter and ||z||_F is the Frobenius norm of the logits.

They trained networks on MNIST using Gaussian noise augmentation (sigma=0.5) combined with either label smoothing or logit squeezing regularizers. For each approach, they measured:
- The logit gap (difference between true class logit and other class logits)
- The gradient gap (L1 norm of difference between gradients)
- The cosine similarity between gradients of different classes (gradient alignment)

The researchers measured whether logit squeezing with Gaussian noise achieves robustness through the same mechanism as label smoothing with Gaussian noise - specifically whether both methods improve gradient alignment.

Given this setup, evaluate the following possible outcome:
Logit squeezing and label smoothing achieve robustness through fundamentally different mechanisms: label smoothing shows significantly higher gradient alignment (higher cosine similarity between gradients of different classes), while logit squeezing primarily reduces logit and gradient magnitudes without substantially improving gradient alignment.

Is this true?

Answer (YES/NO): YES